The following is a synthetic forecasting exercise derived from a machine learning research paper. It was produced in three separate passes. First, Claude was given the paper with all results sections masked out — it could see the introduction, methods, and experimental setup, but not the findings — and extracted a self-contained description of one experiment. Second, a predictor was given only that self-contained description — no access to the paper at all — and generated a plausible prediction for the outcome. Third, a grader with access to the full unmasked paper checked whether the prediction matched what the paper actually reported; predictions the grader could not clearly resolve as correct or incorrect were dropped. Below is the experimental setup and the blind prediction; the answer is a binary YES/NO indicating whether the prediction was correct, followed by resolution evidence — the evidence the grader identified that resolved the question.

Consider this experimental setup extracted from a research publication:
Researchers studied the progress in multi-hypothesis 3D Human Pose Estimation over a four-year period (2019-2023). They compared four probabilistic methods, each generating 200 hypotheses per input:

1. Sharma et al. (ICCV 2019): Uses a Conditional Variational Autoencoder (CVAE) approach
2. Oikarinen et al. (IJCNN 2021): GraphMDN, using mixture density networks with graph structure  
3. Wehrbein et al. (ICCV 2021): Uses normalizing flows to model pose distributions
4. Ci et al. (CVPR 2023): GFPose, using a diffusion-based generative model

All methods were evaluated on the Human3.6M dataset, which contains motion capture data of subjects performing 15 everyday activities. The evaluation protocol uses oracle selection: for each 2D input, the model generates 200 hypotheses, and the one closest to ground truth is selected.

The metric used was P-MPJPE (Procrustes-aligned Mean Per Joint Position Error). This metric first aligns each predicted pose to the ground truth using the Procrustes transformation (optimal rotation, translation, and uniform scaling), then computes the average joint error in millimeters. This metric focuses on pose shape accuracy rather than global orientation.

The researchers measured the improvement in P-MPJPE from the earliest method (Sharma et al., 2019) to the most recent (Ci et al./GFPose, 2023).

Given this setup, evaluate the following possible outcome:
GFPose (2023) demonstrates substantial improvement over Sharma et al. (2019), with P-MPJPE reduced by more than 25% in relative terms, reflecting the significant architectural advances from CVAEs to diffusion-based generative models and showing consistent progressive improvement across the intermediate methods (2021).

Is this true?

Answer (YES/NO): NO